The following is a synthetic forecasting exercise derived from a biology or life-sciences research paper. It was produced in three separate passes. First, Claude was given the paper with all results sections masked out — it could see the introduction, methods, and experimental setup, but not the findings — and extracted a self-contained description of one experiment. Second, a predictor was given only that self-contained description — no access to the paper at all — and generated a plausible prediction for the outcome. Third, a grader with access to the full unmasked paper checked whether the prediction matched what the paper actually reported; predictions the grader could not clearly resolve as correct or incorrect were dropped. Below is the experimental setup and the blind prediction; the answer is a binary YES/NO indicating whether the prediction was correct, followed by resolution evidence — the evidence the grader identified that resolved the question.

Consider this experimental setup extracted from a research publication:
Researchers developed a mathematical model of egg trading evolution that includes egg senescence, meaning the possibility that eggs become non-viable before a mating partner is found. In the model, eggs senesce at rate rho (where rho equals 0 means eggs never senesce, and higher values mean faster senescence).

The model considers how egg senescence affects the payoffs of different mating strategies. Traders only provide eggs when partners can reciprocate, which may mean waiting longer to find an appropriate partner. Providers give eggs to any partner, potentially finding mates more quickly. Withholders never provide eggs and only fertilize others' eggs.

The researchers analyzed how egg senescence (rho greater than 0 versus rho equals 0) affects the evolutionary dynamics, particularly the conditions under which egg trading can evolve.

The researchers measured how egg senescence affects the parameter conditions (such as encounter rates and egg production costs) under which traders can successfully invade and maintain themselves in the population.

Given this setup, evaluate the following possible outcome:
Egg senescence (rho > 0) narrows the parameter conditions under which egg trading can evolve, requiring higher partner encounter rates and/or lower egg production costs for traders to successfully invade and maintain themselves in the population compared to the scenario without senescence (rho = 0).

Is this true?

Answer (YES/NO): NO